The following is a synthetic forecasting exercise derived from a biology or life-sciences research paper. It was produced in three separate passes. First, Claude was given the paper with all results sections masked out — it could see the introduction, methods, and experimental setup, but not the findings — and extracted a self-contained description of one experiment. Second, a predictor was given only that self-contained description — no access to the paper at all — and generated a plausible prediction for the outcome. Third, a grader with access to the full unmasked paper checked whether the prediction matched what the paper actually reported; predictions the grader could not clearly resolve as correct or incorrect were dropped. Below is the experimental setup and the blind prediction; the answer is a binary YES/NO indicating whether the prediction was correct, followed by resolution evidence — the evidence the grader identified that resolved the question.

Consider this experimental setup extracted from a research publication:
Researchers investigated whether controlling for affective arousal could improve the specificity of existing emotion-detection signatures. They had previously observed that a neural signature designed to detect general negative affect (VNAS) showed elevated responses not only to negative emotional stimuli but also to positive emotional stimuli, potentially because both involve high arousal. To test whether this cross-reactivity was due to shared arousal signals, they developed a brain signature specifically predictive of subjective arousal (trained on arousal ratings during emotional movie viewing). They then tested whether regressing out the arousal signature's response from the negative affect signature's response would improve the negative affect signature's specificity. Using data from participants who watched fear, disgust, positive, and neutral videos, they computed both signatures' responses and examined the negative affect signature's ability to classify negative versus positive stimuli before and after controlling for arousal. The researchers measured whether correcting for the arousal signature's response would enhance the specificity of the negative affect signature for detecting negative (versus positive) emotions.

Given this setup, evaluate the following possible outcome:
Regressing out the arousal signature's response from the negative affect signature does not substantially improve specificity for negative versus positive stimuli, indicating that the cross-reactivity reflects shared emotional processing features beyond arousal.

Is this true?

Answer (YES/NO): NO